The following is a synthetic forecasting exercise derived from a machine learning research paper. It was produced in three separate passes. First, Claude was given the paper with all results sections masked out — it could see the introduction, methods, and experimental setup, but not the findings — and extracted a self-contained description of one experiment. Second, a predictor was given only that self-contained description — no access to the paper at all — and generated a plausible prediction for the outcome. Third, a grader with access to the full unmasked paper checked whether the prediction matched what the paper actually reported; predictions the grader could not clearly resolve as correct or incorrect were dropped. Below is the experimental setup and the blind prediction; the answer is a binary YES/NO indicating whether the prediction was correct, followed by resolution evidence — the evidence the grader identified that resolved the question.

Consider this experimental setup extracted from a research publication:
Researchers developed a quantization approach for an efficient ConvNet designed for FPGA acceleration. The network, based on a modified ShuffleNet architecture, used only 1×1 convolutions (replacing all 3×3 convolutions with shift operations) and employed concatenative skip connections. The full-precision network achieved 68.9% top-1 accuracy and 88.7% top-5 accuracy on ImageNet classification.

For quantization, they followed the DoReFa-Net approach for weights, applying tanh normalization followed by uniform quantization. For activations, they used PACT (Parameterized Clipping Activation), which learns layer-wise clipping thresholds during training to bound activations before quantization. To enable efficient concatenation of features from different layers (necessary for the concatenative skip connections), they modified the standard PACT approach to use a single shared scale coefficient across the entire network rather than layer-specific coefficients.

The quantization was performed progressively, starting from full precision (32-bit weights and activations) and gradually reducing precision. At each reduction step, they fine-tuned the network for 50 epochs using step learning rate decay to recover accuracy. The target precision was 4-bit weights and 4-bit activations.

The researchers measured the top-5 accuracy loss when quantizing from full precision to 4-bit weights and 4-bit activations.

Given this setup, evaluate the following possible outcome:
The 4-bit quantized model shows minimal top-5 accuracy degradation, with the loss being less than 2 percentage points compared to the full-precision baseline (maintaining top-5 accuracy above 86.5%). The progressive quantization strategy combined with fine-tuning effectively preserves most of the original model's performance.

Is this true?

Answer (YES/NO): YES